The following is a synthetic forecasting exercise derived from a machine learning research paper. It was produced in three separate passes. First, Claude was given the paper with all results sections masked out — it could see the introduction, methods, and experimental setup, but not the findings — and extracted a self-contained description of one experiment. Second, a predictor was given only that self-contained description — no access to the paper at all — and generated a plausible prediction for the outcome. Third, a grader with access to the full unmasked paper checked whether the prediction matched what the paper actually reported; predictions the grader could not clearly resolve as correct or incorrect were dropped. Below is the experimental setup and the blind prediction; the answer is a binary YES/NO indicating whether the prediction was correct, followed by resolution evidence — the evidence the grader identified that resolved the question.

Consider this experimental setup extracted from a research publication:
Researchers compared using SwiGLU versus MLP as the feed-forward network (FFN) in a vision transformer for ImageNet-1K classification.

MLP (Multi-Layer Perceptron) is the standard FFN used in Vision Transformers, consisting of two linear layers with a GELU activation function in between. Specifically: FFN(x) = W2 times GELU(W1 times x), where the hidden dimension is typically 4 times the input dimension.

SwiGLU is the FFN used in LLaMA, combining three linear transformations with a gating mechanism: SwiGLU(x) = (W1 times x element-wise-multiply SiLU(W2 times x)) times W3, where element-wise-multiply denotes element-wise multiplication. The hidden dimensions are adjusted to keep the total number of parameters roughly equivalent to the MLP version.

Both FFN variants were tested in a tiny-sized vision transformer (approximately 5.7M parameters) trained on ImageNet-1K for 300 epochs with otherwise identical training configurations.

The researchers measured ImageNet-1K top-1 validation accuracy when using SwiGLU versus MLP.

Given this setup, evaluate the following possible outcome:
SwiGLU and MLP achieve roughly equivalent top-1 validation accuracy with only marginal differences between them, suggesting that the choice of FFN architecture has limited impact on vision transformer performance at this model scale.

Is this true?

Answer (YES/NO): NO